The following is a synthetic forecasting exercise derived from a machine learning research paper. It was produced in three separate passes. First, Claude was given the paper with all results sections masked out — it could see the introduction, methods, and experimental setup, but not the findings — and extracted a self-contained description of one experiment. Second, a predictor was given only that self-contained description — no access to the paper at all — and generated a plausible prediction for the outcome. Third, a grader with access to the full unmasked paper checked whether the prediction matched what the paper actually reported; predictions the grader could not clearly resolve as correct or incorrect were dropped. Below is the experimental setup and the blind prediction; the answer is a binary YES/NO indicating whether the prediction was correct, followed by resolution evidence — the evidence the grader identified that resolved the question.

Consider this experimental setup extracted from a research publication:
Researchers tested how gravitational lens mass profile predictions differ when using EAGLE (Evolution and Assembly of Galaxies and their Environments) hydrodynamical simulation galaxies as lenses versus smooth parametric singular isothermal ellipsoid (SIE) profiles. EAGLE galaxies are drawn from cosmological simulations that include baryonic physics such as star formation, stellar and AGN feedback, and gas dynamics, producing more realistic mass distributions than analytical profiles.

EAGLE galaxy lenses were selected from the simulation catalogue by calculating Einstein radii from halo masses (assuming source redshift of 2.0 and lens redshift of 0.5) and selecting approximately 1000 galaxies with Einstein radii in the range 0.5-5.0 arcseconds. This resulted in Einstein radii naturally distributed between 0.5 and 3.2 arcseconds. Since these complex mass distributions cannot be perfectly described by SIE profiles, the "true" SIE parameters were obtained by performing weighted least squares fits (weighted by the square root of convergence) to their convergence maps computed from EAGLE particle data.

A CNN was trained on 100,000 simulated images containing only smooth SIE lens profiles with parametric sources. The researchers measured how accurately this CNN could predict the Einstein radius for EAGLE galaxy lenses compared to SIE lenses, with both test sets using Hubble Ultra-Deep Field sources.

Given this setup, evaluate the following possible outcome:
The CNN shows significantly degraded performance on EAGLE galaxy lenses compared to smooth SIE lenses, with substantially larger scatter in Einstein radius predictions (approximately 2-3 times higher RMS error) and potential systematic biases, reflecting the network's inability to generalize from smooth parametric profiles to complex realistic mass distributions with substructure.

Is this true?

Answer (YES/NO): YES